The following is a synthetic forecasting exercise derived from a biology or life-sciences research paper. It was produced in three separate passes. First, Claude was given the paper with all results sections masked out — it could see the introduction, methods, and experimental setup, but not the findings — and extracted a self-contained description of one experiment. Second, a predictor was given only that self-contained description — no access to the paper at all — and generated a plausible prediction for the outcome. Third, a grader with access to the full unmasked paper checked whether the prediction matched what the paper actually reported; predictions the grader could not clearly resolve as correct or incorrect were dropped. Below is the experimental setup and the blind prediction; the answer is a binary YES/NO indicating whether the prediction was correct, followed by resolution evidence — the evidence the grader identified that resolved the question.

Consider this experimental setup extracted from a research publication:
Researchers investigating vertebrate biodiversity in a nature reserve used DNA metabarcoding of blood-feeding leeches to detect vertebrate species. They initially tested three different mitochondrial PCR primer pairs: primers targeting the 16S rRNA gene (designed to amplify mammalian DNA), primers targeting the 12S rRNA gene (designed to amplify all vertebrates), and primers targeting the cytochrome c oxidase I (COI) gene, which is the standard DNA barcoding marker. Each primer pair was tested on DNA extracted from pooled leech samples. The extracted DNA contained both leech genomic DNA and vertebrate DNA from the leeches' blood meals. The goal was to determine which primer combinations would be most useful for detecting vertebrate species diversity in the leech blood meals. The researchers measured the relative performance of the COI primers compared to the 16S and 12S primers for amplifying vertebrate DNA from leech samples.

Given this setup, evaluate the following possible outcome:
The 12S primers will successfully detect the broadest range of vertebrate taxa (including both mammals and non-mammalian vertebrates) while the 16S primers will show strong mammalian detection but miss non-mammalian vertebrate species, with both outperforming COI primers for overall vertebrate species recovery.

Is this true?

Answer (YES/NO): NO